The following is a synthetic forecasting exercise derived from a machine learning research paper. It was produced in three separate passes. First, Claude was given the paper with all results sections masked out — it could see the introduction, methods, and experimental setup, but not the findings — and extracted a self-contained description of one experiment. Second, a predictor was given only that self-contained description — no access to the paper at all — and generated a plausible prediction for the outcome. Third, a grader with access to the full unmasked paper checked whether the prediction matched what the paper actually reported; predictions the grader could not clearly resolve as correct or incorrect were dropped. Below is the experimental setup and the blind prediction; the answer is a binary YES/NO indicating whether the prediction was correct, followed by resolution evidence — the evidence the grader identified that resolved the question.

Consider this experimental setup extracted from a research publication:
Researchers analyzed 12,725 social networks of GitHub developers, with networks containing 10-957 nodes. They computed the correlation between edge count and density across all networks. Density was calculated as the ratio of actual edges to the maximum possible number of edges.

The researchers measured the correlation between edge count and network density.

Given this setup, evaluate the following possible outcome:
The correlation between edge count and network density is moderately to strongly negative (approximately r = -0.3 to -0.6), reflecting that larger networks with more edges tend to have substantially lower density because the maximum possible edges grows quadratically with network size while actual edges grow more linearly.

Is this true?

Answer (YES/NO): YES